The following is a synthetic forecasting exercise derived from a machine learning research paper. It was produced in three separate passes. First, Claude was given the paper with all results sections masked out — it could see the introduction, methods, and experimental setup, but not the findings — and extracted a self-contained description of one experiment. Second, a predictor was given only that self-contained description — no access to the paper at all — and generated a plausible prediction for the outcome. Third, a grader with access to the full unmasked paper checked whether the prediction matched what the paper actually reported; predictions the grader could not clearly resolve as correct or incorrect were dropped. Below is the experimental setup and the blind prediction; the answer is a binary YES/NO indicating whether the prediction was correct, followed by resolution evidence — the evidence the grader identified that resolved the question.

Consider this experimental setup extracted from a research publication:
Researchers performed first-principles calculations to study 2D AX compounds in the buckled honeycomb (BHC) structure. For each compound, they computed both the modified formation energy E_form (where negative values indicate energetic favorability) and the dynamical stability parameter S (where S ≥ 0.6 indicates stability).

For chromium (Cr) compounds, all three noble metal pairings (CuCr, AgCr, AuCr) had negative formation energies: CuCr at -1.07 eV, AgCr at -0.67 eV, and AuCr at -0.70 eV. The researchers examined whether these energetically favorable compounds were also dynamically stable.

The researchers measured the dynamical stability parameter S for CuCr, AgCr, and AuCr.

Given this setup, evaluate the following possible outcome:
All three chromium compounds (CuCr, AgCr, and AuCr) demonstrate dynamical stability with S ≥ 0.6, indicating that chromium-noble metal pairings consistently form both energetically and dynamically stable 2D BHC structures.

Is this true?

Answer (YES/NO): NO